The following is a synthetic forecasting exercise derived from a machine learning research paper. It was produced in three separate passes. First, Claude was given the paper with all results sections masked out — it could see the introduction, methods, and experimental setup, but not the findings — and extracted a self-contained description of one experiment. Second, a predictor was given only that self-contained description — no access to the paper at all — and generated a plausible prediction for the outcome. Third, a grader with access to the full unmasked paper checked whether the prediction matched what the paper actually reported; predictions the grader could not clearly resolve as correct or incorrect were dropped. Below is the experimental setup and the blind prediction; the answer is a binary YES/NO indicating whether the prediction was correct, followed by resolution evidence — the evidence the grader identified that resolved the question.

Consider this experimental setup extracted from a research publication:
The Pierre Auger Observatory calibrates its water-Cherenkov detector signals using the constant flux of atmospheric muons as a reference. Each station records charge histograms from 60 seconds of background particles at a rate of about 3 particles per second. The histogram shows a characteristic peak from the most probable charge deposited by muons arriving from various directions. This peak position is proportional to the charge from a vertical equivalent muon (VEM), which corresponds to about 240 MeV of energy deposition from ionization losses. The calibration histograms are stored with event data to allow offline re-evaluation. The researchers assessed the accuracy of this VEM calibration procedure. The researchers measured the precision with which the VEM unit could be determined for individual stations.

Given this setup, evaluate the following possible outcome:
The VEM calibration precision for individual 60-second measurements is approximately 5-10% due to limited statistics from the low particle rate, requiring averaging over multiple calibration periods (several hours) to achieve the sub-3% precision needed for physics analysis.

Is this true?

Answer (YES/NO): NO